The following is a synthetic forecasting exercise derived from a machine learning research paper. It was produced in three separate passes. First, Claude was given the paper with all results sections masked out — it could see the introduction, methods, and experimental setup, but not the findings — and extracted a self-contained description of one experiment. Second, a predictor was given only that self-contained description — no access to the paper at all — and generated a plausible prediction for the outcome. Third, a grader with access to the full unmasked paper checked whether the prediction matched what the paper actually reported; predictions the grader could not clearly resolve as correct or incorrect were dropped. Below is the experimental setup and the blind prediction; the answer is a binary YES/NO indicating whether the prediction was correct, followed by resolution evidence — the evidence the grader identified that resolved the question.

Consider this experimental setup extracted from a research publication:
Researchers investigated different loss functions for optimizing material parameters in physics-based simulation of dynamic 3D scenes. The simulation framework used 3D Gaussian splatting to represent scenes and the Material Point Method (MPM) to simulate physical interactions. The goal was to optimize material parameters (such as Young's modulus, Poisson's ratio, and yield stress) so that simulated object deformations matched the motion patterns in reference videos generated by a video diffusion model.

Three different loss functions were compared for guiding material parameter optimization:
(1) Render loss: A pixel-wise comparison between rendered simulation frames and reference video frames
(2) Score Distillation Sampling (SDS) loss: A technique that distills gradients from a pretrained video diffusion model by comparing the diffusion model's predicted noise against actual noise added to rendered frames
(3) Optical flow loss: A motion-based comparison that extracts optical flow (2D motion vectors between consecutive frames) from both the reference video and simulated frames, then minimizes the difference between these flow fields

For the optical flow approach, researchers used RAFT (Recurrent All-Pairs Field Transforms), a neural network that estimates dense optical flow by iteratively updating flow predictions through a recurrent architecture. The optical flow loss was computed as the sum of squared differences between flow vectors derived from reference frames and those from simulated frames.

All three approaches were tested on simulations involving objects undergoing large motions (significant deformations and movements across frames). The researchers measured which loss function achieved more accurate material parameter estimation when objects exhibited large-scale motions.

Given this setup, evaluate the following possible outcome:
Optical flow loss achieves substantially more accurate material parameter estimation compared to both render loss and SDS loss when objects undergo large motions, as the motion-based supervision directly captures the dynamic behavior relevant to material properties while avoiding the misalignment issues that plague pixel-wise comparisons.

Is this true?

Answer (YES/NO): YES